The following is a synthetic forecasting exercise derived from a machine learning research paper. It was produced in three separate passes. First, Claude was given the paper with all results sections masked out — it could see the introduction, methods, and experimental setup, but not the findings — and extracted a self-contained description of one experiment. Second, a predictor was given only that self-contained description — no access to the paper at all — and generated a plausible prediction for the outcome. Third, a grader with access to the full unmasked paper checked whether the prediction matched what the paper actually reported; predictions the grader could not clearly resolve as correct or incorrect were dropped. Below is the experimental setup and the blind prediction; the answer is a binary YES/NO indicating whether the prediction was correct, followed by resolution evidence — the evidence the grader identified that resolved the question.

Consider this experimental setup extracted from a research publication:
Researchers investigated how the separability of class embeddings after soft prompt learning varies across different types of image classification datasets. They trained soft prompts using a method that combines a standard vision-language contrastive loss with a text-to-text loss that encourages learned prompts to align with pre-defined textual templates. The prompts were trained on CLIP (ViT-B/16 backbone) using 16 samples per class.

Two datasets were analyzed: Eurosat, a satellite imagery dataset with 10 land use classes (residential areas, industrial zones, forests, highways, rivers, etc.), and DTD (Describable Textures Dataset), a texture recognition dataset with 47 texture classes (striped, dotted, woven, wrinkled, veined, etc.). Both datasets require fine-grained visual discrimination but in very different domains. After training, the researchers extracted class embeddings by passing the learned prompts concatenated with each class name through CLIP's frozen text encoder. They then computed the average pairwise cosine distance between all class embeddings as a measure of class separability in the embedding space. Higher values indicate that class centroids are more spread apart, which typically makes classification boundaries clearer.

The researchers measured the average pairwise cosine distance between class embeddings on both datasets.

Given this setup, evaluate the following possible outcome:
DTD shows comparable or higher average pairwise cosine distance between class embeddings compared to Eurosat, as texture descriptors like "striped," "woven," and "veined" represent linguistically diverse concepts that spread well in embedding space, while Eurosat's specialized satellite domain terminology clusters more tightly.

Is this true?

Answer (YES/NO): YES